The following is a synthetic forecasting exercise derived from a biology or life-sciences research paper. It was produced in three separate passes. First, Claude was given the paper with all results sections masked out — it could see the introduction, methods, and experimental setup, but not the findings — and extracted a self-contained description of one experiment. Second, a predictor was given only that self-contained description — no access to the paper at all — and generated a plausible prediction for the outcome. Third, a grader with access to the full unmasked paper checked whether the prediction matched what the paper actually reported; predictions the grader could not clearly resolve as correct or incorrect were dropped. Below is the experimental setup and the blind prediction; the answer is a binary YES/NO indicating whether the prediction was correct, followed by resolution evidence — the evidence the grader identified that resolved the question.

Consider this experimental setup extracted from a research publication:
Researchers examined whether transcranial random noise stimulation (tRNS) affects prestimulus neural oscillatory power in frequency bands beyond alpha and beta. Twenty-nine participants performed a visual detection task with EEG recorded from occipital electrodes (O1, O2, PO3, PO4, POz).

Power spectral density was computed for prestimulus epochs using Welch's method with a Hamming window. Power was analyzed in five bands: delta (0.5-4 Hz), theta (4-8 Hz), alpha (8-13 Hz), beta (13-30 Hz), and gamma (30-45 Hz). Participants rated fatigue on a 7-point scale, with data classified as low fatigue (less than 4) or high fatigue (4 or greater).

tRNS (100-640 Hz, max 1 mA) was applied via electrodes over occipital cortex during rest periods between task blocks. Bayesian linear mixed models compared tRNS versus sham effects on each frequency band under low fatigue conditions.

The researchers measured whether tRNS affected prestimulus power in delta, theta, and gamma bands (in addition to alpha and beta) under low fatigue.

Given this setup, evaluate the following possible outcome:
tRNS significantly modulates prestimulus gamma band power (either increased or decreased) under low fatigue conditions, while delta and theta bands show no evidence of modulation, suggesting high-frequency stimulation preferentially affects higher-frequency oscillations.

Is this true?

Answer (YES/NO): NO